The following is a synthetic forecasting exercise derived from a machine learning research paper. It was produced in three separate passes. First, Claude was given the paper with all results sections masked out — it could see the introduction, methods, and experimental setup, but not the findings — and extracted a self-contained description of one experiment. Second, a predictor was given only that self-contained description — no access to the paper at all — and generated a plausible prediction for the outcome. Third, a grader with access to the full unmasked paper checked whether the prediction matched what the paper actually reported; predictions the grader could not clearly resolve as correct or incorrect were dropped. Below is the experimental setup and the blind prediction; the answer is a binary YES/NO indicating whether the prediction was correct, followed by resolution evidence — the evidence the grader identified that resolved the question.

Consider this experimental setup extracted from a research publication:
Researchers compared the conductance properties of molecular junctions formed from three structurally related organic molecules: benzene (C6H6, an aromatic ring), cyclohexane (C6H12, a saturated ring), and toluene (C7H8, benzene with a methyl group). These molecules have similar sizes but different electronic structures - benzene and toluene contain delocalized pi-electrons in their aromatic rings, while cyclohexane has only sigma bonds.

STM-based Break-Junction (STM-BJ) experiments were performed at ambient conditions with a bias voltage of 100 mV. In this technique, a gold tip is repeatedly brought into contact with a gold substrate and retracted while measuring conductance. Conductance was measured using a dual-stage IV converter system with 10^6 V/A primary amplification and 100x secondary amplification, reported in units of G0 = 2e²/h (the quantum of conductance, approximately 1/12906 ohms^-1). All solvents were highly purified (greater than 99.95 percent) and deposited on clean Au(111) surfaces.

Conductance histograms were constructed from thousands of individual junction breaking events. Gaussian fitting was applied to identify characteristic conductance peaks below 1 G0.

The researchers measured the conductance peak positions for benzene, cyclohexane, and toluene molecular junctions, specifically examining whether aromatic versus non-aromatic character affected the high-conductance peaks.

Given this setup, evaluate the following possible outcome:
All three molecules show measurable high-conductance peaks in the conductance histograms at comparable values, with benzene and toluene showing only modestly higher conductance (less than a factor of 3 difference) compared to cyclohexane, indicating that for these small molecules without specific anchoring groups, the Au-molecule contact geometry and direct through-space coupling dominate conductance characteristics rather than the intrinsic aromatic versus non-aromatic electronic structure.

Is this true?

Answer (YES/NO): NO